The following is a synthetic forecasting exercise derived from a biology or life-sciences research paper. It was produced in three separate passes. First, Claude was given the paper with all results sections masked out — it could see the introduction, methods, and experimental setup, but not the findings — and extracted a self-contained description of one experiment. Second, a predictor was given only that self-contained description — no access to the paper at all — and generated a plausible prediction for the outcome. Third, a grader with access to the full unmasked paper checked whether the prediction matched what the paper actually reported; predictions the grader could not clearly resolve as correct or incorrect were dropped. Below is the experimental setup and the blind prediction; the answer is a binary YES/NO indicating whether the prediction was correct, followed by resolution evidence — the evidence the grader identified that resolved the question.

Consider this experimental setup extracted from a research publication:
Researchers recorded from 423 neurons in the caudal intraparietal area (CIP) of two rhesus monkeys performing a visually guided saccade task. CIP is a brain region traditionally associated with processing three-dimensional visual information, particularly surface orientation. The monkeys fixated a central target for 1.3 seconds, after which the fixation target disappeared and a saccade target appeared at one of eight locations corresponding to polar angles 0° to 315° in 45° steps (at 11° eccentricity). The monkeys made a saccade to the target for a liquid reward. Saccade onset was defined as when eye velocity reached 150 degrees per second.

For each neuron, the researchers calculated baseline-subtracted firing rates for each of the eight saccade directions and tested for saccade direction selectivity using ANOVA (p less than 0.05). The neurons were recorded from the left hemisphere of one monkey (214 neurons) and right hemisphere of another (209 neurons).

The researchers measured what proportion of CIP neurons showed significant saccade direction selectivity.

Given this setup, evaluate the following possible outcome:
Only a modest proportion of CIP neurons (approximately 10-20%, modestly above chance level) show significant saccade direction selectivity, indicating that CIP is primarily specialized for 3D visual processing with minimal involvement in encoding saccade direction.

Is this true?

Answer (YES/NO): NO